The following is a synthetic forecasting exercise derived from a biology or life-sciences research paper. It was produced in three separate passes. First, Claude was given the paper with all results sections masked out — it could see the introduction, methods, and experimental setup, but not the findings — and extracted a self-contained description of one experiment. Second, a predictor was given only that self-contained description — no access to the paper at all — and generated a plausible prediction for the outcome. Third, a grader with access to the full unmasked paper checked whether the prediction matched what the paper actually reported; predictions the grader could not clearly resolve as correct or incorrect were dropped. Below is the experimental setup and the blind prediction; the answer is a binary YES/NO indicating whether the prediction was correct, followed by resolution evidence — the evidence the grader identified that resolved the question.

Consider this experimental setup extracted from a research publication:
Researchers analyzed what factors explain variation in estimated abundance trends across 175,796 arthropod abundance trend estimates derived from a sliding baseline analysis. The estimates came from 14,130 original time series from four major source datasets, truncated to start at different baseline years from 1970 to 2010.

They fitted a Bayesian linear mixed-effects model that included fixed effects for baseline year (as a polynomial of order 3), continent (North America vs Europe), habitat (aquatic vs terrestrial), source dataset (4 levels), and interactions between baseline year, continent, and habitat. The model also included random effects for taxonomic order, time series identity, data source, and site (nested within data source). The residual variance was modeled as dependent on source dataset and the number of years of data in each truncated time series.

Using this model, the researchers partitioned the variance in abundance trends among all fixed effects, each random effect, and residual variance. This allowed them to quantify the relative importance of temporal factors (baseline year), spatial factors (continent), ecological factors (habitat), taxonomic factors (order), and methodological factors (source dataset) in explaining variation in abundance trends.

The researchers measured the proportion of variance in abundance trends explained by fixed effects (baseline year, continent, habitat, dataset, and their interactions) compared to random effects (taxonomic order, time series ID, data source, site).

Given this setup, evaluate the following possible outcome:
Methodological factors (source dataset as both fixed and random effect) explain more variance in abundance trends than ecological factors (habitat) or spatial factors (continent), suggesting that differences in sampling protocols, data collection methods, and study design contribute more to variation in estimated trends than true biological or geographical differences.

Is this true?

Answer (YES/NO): NO